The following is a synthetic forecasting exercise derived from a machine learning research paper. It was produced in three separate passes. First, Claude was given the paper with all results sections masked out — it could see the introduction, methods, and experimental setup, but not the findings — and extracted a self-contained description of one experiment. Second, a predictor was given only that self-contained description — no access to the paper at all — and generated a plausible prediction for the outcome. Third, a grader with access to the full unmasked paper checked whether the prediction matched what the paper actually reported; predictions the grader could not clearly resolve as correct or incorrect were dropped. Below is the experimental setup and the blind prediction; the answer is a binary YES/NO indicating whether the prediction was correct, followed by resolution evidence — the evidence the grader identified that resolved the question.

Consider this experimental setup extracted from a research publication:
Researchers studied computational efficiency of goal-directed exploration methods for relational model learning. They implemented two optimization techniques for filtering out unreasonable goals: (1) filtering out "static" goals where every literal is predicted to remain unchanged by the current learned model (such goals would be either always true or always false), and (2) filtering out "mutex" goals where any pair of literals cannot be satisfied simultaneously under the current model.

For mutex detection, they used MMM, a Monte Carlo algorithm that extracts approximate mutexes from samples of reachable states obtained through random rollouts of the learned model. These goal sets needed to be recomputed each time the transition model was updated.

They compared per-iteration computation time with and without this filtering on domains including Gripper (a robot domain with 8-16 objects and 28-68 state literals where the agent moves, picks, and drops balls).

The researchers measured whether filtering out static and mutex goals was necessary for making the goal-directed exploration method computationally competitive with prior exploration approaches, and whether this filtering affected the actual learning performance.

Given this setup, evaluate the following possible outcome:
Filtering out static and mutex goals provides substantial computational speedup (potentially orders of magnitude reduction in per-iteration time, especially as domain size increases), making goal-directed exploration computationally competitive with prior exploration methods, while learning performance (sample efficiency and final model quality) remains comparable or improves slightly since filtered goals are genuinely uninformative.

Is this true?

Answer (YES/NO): NO